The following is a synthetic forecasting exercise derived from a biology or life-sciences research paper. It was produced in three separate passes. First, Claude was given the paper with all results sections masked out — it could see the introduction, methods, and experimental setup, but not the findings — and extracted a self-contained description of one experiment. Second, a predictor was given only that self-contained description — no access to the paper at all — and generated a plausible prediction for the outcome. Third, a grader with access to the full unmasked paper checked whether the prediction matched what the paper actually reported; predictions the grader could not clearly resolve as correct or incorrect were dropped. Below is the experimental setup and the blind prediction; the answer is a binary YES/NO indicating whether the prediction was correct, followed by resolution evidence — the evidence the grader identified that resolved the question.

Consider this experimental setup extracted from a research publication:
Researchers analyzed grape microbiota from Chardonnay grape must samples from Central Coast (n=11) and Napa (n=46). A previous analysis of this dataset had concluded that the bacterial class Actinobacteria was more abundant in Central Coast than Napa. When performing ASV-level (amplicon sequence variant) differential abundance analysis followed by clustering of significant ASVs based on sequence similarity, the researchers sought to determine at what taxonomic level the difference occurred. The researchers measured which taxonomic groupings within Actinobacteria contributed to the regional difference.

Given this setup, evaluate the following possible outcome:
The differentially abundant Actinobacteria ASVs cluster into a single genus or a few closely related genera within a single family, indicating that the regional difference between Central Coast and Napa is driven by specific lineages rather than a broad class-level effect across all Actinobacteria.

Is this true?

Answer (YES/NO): NO